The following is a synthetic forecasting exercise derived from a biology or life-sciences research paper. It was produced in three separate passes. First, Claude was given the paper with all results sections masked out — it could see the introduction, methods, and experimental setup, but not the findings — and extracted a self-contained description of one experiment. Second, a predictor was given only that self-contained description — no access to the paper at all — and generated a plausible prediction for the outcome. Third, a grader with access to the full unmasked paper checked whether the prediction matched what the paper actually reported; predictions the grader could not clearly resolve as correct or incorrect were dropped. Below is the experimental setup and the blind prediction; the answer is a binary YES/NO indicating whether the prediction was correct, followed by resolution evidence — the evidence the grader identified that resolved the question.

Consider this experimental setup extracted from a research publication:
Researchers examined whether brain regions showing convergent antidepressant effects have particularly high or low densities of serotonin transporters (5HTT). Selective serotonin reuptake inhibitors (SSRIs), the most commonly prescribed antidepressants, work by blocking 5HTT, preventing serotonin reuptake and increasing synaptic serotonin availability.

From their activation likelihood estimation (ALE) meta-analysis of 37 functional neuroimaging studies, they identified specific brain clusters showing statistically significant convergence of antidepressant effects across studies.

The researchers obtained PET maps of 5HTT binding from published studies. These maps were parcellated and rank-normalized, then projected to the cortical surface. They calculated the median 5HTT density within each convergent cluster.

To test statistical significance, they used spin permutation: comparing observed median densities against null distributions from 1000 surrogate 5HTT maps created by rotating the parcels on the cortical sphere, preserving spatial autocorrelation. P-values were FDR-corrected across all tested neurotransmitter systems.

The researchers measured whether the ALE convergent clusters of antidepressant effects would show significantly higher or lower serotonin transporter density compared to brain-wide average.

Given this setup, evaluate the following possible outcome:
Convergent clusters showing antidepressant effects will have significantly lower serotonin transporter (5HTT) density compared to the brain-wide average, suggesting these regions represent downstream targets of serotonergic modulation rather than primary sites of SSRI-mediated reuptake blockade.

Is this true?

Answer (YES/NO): NO